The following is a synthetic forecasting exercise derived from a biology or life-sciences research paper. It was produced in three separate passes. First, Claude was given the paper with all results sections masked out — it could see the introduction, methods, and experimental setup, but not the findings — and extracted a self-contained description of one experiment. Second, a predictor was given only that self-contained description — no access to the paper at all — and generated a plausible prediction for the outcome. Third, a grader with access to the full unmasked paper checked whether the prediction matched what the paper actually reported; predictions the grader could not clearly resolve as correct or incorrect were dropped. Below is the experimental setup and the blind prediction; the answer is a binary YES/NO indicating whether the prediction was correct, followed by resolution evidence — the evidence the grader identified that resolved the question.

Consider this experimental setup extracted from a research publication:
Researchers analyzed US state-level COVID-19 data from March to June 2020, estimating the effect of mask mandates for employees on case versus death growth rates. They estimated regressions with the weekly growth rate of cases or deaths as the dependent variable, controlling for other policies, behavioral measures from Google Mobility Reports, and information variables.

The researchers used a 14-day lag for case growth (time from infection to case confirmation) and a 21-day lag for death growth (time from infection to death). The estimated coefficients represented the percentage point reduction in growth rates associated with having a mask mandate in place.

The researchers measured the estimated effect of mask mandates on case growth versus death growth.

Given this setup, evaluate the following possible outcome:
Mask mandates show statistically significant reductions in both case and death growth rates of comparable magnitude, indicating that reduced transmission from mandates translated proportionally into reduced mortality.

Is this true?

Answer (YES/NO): YES